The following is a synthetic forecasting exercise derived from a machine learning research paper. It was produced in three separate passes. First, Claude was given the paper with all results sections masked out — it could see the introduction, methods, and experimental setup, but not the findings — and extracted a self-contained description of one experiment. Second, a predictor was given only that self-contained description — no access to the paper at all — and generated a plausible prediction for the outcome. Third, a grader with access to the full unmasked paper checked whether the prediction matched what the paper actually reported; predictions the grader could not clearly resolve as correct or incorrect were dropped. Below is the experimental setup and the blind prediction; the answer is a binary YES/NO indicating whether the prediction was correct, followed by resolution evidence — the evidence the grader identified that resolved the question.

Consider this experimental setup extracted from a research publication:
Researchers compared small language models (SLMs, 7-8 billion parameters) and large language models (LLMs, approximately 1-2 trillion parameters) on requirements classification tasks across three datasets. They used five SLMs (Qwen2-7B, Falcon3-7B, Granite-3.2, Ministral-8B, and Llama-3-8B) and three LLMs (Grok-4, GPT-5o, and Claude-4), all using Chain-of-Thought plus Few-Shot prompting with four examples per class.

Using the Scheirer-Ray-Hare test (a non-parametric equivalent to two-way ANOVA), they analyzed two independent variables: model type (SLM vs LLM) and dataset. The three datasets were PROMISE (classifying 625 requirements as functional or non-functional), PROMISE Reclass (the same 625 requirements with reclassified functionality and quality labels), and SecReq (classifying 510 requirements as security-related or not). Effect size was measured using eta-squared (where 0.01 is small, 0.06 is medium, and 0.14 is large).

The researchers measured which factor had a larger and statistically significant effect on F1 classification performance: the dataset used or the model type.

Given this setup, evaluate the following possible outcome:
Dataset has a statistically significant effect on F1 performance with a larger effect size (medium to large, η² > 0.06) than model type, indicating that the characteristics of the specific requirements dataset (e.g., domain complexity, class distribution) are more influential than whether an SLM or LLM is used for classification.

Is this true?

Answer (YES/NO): YES